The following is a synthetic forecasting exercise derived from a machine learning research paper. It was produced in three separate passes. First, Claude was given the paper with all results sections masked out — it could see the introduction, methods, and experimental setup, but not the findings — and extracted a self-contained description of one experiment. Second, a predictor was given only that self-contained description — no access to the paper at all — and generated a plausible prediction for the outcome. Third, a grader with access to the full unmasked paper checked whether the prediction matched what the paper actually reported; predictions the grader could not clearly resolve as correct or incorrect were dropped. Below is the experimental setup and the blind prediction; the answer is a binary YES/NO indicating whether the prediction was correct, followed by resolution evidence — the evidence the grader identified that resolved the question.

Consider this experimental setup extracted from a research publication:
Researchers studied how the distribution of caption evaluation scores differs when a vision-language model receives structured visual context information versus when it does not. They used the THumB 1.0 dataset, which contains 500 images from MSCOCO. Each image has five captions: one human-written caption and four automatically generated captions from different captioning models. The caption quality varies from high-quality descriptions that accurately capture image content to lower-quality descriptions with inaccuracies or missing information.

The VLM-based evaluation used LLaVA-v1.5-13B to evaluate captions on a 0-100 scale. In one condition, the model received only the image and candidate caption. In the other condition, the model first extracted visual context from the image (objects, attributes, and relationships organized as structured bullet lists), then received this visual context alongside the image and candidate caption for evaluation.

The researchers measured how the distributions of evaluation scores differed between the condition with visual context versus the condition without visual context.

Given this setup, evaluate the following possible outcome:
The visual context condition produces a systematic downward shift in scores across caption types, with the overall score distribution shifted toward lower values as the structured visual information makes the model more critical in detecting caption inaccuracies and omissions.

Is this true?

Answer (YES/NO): NO